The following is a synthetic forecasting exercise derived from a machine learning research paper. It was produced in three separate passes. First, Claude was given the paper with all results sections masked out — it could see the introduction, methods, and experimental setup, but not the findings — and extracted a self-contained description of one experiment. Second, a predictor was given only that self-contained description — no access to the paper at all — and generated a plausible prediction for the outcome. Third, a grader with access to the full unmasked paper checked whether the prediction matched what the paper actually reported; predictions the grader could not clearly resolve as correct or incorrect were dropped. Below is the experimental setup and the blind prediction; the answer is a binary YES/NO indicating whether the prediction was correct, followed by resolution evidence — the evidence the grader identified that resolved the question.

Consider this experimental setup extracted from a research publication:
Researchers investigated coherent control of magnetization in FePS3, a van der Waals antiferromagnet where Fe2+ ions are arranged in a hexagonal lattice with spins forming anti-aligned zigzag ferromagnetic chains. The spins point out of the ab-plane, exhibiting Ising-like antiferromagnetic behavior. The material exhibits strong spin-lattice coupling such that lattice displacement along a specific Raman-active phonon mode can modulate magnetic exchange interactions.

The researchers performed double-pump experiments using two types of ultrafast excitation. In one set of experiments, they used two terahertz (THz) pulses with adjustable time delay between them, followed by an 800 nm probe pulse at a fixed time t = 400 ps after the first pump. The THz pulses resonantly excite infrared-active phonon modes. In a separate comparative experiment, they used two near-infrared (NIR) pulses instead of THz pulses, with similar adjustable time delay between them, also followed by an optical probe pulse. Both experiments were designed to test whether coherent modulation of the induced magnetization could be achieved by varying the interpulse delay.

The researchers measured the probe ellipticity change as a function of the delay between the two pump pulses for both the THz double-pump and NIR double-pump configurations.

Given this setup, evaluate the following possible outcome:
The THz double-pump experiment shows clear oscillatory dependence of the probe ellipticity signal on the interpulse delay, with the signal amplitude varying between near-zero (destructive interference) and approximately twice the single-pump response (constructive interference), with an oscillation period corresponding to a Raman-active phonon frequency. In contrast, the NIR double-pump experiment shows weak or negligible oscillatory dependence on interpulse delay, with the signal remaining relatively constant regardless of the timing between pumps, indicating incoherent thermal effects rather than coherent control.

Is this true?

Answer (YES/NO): NO